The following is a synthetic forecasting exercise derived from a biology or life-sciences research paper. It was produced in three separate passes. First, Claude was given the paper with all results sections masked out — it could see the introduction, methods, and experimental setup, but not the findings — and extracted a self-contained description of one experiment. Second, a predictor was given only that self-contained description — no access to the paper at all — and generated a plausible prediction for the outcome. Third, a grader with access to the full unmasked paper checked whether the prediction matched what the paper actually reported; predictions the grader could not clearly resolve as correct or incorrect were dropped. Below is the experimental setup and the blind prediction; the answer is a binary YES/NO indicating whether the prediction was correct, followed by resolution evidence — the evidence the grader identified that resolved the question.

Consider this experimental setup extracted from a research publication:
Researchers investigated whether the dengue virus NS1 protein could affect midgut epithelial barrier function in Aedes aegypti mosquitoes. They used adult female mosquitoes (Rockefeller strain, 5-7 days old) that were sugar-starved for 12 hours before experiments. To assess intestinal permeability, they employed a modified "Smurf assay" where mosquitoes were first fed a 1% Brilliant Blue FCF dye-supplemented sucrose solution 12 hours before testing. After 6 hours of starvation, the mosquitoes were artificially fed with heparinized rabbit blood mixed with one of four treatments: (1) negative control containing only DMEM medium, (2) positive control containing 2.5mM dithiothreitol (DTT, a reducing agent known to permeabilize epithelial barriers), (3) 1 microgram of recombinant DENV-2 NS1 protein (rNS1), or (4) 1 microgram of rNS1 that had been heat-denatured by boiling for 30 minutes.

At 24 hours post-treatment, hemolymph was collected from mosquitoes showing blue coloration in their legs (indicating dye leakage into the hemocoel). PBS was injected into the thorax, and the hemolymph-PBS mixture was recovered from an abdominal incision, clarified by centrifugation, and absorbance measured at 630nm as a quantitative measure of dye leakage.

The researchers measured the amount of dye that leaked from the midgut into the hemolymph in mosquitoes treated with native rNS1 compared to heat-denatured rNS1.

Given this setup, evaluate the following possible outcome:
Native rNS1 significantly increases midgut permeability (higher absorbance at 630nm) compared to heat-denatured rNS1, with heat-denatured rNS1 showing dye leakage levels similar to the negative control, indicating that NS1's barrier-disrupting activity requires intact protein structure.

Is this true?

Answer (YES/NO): YES